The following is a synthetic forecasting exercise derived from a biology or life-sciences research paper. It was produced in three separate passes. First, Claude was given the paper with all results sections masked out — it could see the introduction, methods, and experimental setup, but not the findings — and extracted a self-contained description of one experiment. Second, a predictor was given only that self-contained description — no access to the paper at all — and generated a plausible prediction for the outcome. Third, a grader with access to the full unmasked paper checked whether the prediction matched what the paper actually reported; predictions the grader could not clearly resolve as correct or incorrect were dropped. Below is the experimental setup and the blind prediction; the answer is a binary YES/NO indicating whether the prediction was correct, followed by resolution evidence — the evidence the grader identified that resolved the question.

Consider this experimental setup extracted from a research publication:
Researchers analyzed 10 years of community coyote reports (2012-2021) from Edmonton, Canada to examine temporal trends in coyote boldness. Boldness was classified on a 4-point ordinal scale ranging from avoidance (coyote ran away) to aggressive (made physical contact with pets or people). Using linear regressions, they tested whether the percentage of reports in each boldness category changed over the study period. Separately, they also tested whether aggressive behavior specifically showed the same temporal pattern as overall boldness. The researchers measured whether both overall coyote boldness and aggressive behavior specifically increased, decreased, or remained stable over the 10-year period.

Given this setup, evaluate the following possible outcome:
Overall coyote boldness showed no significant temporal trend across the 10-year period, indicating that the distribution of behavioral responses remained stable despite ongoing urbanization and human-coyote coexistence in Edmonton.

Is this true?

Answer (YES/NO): NO